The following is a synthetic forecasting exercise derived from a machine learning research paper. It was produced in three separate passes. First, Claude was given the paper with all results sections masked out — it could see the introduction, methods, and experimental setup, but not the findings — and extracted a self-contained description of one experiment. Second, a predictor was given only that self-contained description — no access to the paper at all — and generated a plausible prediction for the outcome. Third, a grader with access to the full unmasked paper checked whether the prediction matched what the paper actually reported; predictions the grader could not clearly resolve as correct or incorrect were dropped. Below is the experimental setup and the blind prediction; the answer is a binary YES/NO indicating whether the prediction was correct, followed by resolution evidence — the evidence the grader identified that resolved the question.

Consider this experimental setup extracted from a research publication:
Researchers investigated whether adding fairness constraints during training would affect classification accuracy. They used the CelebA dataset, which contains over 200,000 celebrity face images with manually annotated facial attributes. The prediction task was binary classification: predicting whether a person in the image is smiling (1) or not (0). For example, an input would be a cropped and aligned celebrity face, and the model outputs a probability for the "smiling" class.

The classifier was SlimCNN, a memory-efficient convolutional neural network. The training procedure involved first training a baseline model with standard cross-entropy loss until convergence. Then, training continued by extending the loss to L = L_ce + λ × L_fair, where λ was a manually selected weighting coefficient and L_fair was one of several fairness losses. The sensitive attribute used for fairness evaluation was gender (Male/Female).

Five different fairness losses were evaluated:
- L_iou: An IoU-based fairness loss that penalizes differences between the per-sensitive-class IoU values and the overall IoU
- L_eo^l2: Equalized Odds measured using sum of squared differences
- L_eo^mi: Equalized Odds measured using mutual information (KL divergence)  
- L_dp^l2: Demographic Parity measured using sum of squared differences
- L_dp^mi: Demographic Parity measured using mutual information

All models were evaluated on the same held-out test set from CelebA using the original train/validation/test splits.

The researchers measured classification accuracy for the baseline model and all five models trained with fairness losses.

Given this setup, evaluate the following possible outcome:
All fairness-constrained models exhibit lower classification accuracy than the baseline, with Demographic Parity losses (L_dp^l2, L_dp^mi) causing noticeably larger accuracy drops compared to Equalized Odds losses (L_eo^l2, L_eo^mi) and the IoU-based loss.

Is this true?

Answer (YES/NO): NO